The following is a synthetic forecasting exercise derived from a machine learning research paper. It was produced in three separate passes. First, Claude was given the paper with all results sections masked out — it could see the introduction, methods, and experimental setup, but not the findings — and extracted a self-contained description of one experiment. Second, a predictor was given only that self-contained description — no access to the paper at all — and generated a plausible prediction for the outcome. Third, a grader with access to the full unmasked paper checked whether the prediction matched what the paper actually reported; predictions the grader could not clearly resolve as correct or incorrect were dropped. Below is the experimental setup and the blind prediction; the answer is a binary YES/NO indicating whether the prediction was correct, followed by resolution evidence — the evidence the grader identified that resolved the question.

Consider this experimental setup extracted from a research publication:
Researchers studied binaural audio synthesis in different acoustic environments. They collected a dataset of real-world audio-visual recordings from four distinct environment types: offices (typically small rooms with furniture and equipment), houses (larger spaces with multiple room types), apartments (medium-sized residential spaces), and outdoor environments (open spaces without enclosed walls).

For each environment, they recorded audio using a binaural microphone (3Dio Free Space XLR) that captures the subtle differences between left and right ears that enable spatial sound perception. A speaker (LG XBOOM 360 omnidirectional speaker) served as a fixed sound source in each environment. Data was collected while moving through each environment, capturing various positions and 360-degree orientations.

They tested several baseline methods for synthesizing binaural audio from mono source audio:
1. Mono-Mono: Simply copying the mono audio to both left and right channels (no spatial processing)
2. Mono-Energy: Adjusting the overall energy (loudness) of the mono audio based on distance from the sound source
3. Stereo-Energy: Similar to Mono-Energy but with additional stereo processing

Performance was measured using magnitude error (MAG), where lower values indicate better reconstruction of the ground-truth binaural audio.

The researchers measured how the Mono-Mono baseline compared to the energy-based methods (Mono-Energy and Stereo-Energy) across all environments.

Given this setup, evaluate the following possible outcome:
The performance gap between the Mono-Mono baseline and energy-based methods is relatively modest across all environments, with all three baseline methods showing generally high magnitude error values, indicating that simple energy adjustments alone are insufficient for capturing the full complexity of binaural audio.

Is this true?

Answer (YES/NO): NO